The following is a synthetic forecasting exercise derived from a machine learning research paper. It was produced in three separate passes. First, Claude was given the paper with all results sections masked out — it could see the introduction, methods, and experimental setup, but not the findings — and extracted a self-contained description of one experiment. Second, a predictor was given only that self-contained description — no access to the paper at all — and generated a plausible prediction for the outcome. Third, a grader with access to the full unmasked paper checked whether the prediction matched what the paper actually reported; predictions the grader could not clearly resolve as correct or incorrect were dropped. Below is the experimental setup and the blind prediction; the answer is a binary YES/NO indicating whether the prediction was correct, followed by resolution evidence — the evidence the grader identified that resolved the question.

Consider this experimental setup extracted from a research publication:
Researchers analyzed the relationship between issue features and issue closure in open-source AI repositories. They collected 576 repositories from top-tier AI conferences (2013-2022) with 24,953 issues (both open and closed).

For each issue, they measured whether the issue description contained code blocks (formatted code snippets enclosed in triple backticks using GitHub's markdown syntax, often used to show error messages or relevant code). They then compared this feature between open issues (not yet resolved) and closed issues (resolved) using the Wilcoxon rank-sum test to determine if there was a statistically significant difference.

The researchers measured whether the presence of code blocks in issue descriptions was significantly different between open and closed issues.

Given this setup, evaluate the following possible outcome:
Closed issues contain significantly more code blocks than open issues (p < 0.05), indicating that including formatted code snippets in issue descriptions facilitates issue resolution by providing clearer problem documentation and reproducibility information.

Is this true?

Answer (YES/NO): YES